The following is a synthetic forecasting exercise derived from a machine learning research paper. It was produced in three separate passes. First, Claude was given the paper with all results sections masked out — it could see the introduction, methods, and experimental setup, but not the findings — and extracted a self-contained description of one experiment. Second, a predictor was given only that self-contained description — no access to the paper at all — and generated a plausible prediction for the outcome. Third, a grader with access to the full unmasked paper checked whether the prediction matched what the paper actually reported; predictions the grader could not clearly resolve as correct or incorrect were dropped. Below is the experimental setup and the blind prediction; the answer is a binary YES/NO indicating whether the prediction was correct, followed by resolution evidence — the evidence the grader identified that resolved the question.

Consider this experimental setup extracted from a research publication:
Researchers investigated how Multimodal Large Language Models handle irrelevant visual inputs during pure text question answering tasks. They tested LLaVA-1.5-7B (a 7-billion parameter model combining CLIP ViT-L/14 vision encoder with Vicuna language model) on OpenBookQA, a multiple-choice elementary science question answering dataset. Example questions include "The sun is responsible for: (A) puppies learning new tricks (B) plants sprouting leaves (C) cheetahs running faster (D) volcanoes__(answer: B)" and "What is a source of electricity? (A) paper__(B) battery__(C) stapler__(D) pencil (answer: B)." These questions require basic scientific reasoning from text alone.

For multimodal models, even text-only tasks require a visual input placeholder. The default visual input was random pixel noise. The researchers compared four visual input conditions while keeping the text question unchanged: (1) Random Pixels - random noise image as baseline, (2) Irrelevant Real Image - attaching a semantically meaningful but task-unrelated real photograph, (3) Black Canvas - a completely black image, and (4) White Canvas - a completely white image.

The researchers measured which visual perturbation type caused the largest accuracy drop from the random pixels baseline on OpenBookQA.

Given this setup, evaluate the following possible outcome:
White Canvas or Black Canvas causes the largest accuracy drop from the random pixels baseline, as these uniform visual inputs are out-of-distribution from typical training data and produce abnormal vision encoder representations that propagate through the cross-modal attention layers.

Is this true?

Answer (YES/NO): NO